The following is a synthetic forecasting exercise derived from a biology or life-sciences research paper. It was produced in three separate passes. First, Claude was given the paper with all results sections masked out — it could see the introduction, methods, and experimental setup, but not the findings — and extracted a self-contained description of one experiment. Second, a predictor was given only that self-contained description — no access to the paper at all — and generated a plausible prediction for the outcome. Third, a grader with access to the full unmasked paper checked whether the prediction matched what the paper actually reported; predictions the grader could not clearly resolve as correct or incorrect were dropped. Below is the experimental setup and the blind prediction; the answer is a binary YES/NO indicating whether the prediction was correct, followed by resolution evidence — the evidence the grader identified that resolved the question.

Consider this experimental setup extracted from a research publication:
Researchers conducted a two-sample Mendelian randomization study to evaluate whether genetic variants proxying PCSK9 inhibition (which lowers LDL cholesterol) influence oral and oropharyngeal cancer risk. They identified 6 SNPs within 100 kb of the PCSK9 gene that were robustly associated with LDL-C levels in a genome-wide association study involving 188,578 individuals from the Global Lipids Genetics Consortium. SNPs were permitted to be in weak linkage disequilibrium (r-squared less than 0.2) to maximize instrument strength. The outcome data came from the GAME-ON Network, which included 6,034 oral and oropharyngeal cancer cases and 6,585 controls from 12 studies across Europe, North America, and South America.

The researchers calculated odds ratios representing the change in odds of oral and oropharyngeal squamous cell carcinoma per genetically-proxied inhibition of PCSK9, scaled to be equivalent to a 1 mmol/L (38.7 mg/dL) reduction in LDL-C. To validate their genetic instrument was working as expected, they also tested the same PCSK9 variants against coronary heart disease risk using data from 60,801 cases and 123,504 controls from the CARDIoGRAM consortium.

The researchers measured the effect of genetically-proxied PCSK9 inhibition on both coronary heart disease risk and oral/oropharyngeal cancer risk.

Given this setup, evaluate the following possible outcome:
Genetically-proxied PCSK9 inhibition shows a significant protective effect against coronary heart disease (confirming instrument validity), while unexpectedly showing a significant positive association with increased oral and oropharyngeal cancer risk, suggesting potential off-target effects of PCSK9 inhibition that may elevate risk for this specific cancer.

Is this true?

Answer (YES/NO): YES